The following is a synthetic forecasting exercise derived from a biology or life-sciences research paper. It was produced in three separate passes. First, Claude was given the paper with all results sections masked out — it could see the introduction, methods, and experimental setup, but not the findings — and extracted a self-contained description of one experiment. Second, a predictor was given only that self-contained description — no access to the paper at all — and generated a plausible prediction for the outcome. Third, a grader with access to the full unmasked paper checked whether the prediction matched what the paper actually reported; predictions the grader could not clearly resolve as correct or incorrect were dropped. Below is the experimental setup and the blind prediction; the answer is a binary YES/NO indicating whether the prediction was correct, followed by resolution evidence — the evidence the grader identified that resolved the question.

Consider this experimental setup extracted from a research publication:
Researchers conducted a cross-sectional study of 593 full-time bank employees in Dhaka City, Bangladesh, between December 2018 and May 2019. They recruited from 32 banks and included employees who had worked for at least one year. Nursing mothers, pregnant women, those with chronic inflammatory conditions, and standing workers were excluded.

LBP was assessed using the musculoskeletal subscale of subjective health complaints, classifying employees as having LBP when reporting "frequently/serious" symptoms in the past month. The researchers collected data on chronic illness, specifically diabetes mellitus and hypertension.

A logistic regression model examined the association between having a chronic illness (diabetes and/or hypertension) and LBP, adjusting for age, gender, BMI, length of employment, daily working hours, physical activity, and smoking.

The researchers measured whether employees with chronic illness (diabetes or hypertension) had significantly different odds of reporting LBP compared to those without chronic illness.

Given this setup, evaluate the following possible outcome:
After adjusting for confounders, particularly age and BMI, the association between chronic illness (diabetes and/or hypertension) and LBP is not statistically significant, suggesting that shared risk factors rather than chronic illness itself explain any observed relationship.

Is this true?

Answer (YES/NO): YES